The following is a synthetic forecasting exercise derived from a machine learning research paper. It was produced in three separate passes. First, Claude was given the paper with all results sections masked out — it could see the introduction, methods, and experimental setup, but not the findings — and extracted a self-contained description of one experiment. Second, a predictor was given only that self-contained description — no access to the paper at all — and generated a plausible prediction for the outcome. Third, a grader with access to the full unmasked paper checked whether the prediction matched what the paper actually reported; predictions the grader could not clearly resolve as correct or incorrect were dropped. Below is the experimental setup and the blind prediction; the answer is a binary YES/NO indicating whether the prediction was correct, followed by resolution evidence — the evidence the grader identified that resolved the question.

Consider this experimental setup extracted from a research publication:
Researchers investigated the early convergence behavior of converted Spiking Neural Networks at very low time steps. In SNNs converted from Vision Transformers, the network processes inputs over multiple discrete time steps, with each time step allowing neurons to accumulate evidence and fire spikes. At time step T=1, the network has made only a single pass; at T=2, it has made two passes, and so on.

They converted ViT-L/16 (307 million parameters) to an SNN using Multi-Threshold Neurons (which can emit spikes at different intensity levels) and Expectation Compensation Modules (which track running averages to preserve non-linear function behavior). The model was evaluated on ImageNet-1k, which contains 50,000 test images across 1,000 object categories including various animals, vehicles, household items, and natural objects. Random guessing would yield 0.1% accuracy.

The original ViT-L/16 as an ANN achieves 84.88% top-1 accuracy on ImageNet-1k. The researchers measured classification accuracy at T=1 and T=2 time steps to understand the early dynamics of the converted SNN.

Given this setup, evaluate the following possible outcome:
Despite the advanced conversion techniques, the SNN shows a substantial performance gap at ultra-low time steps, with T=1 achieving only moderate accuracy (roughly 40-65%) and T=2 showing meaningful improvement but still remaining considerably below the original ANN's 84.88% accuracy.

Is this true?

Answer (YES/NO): NO